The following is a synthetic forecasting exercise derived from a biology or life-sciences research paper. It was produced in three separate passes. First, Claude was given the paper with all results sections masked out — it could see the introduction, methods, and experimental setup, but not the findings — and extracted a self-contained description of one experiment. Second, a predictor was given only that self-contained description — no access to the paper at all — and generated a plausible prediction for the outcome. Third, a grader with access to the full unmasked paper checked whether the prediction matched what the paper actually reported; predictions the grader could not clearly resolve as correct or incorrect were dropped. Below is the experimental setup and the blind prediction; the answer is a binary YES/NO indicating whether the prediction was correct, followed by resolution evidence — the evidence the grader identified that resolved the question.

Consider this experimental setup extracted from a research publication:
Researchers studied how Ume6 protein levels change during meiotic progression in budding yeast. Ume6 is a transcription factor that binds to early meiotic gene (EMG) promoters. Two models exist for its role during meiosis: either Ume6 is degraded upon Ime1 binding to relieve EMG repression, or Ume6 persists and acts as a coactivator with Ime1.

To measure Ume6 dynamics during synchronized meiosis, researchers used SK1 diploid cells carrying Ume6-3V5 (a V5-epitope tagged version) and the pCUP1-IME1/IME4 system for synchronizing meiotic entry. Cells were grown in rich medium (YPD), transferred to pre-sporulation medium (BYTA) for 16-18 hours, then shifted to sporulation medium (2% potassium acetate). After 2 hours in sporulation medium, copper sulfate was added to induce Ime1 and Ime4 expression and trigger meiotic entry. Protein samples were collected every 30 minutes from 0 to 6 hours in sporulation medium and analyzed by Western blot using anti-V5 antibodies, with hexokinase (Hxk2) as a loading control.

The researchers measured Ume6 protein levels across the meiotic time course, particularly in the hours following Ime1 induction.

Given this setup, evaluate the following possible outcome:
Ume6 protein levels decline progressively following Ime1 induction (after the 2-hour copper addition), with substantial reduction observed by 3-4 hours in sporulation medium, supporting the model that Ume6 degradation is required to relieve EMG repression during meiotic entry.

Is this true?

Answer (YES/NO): NO